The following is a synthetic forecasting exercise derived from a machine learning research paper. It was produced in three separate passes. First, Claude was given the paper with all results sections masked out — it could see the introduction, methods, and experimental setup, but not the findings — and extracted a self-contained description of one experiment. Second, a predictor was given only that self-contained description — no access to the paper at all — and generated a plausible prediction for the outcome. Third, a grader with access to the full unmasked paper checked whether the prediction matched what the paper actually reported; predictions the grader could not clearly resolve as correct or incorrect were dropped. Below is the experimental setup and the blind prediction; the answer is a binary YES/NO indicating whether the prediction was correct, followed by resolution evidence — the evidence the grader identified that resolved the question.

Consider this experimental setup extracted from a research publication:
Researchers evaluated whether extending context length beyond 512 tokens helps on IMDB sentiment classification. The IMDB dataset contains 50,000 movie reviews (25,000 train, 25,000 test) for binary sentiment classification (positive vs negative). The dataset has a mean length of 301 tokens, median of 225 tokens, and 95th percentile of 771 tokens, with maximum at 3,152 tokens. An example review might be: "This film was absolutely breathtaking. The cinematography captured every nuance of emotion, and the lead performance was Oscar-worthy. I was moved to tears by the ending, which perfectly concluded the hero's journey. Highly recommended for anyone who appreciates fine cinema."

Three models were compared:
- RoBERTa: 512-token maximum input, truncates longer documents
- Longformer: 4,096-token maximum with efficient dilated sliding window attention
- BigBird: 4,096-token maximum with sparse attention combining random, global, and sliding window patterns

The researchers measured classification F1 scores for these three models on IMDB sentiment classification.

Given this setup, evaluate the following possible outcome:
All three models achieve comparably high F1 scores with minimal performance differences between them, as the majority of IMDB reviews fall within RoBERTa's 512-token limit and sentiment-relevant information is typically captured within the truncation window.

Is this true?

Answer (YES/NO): YES